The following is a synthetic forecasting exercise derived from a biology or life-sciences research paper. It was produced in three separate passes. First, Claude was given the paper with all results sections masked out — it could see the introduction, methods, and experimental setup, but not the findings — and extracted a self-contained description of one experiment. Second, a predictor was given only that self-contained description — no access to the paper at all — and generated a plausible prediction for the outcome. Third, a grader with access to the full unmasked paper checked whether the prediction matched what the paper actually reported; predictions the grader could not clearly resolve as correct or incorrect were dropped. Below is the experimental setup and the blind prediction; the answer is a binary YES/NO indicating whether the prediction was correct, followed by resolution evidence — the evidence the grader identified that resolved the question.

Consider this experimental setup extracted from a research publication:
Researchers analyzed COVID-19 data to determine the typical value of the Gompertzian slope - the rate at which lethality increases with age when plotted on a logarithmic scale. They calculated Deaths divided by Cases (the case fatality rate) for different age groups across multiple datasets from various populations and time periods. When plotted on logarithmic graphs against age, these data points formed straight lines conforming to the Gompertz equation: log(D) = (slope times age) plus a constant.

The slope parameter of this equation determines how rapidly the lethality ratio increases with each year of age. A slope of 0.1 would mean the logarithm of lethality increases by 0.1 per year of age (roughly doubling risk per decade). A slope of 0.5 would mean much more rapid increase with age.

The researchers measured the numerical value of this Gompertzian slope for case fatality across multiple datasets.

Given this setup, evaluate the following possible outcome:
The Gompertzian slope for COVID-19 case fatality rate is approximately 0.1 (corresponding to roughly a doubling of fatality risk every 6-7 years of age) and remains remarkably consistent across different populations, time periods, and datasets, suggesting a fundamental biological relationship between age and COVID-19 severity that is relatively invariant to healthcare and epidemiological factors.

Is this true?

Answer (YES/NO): YES